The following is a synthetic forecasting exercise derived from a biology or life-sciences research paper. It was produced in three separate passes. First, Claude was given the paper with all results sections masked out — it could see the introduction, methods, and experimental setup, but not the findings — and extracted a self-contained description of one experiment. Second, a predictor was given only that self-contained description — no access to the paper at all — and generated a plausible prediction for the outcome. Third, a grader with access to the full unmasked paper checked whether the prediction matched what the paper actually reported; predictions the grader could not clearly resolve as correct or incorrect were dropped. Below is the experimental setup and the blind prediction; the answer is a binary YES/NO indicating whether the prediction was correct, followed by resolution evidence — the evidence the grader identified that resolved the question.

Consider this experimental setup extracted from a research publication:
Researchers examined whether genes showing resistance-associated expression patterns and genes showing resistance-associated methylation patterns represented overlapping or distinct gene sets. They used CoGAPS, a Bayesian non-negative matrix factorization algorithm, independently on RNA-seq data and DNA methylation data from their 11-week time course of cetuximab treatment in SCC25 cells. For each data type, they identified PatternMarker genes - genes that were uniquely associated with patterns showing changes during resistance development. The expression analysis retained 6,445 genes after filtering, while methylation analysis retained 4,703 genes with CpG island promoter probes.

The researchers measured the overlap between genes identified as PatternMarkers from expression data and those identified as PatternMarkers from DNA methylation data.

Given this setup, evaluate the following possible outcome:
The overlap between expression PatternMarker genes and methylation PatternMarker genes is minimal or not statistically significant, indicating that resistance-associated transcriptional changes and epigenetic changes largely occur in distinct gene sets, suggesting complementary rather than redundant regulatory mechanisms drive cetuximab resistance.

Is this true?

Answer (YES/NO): YES